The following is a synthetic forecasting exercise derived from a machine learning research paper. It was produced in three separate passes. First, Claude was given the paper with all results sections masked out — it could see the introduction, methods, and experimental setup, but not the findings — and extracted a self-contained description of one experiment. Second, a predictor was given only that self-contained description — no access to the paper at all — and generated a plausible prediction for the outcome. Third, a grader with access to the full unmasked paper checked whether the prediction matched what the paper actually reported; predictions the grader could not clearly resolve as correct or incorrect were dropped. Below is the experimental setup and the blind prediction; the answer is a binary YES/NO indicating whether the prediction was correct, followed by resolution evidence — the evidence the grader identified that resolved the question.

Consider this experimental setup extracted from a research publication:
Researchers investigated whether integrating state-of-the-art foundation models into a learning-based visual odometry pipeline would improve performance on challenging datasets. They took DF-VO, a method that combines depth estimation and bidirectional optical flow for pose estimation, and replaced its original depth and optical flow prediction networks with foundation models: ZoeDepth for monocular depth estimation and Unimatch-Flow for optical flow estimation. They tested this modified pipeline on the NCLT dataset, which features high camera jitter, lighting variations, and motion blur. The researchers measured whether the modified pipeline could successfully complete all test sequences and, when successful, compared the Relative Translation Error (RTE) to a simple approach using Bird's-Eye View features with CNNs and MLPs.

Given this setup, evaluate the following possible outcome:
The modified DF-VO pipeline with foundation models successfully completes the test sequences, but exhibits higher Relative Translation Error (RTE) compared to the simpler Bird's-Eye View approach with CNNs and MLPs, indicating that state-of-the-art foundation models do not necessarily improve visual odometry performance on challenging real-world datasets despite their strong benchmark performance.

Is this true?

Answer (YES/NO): NO